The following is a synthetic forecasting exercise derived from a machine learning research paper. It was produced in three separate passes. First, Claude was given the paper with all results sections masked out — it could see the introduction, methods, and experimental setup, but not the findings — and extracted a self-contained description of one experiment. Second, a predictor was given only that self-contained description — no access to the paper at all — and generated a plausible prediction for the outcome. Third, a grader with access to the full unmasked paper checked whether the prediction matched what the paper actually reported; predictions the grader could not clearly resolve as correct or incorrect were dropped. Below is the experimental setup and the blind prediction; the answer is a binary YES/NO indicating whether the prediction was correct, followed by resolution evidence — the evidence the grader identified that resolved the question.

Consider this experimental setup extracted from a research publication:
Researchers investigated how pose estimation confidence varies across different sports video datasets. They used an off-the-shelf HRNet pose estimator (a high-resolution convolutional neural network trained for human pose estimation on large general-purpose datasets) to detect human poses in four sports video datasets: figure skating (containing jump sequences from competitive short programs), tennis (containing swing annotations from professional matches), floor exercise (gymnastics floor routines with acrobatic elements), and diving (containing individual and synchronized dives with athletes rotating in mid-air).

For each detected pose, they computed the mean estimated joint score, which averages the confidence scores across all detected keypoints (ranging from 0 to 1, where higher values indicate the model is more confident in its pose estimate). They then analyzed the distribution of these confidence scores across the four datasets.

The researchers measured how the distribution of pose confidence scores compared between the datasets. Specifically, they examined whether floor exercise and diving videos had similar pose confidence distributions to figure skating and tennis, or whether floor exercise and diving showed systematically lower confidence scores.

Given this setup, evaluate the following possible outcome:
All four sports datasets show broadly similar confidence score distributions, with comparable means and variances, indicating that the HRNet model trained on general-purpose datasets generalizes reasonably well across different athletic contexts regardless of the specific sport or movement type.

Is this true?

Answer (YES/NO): NO